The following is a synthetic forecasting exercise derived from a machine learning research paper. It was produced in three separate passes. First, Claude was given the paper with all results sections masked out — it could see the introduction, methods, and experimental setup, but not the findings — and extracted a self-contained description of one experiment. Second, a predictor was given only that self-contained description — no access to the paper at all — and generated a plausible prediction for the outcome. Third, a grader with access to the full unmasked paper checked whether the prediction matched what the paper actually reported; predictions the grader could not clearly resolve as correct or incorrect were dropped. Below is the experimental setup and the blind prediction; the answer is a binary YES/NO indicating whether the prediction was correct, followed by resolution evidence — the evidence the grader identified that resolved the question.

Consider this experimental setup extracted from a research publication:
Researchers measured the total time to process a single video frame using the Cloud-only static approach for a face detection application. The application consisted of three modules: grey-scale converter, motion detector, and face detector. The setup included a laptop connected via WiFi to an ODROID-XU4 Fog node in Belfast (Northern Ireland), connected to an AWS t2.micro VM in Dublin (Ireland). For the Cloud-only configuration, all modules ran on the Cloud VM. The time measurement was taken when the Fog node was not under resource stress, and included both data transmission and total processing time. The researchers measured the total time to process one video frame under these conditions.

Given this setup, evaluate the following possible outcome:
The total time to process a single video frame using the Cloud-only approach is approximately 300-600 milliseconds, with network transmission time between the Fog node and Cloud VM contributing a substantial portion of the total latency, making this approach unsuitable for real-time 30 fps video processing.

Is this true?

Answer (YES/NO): NO